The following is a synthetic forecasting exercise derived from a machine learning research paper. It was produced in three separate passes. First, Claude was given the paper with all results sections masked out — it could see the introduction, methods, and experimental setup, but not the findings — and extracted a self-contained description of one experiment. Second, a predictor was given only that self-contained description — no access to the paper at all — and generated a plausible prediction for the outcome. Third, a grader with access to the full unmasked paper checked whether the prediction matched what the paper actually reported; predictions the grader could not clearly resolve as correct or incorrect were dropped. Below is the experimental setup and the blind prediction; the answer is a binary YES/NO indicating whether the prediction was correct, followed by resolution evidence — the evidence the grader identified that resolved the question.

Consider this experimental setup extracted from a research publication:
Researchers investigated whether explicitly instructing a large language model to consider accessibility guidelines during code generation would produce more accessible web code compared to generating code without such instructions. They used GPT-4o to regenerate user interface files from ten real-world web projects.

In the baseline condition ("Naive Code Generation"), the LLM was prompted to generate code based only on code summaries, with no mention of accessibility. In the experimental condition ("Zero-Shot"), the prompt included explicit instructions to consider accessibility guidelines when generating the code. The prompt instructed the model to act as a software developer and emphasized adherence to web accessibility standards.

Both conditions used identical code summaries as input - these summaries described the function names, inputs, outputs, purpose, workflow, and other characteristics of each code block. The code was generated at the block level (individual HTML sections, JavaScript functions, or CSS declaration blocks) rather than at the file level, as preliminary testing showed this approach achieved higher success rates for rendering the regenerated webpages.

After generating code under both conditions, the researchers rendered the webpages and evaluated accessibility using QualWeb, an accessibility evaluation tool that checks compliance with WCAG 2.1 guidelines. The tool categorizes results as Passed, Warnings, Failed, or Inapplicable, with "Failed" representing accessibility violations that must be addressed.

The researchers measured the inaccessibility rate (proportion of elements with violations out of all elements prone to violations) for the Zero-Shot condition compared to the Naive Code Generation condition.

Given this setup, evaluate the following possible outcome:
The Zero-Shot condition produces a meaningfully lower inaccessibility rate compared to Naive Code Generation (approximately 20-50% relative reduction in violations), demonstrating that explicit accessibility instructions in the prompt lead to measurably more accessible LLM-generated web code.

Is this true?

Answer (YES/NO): NO